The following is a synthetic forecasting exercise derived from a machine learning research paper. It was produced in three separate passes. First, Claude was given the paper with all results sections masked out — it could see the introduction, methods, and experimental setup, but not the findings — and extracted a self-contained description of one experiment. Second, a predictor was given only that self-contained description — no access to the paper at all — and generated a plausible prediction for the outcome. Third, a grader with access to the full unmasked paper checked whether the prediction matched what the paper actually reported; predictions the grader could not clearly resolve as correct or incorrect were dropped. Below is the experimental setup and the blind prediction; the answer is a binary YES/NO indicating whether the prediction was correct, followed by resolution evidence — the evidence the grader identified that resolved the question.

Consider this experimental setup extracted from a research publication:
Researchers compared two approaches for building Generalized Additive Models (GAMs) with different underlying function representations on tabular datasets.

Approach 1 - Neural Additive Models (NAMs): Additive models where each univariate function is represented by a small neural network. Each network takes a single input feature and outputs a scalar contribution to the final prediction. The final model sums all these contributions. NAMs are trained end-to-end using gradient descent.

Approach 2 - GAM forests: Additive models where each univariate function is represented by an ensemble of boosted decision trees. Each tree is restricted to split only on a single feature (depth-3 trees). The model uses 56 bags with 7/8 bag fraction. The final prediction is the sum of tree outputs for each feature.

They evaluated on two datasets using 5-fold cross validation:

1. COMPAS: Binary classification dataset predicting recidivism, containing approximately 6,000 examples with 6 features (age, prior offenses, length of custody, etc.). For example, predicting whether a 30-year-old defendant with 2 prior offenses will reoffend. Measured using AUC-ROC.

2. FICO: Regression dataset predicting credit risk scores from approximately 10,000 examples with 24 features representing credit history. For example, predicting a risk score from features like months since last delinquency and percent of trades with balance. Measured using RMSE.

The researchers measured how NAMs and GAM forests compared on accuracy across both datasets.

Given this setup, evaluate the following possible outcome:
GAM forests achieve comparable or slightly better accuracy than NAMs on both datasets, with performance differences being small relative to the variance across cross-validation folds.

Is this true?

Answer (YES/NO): YES